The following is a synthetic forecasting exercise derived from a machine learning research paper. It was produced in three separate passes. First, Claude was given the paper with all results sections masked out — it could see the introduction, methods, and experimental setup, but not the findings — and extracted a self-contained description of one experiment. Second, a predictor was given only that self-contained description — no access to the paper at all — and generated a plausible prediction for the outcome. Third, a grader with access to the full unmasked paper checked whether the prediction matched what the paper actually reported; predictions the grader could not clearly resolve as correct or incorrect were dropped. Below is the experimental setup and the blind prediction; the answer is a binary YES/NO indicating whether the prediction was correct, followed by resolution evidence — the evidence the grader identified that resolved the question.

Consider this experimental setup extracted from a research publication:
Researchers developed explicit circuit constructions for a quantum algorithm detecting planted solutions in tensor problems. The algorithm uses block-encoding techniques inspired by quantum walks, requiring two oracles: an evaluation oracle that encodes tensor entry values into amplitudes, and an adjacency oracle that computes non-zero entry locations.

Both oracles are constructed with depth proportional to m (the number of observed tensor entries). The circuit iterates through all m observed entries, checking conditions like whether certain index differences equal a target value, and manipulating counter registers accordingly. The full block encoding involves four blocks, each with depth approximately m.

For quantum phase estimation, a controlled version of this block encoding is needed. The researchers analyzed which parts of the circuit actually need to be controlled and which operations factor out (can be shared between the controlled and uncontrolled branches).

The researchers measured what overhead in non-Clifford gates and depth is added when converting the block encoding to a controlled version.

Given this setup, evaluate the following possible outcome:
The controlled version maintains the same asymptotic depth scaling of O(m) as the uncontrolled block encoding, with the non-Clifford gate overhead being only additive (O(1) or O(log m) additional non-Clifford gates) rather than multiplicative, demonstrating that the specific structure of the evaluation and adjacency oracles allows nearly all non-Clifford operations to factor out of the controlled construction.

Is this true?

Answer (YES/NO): NO